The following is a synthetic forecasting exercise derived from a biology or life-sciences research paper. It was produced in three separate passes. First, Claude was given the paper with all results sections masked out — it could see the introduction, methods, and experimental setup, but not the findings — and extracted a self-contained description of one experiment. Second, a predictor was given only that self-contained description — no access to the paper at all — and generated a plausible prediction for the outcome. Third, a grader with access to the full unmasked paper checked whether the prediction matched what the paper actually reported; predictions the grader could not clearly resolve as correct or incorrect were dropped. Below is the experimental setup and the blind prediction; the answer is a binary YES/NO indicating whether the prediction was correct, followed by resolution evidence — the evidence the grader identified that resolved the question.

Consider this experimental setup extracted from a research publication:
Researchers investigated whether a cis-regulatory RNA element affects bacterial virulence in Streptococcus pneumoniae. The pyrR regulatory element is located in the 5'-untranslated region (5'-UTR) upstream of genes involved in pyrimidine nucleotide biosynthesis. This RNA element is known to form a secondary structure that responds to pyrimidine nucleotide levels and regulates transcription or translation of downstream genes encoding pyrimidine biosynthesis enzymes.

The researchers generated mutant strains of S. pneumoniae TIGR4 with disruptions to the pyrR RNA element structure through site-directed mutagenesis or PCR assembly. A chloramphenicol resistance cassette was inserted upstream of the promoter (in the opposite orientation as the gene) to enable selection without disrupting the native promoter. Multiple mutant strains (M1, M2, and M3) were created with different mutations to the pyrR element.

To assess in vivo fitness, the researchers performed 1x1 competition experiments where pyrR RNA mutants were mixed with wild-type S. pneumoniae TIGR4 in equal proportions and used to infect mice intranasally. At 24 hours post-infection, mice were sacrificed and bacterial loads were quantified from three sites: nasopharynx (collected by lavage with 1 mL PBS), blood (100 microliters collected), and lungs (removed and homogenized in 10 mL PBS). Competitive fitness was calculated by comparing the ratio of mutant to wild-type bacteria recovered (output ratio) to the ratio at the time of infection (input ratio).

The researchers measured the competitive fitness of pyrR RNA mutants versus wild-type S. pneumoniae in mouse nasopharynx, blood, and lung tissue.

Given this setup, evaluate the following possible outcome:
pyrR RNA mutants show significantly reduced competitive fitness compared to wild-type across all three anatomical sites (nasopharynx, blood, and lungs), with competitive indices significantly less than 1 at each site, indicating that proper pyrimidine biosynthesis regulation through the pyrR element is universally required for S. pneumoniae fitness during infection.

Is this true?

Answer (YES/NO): NO